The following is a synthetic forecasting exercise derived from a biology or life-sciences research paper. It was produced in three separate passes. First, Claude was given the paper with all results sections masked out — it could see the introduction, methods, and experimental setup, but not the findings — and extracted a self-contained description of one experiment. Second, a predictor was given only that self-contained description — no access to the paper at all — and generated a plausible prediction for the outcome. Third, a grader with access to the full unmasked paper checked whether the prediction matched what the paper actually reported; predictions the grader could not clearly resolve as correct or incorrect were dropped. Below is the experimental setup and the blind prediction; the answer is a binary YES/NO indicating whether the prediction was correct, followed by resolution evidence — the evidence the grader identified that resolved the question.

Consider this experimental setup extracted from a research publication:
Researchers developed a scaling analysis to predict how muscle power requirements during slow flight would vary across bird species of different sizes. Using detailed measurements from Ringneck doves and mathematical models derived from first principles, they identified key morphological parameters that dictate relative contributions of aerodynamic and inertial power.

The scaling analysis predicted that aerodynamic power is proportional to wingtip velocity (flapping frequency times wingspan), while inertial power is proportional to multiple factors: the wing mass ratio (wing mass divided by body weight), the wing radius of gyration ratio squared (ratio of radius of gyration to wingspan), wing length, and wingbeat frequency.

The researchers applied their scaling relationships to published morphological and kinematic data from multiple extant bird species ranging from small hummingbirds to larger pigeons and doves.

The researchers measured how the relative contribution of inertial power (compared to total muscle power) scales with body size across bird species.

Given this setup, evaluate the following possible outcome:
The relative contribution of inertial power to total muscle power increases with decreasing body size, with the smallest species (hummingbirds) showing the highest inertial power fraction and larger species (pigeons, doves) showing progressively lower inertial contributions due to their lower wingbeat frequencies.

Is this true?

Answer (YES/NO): YES